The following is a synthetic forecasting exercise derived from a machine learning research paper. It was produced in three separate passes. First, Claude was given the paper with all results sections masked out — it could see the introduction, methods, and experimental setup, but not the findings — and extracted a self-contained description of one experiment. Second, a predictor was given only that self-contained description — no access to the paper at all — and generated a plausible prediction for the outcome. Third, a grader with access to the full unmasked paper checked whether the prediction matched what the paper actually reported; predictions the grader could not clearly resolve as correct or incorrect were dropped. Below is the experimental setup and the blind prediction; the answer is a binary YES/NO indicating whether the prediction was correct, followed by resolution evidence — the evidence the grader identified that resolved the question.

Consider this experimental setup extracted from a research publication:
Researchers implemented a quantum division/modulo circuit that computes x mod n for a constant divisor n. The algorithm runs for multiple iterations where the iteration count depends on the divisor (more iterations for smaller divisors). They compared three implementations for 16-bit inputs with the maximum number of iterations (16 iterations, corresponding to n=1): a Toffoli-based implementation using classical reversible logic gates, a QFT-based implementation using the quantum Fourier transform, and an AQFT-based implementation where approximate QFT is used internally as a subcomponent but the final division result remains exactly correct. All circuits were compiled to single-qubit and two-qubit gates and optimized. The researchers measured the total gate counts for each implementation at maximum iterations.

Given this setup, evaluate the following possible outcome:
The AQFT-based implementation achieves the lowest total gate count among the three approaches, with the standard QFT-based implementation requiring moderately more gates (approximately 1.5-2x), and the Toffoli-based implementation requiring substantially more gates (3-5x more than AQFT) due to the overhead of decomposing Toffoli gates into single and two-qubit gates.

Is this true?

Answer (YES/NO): NO